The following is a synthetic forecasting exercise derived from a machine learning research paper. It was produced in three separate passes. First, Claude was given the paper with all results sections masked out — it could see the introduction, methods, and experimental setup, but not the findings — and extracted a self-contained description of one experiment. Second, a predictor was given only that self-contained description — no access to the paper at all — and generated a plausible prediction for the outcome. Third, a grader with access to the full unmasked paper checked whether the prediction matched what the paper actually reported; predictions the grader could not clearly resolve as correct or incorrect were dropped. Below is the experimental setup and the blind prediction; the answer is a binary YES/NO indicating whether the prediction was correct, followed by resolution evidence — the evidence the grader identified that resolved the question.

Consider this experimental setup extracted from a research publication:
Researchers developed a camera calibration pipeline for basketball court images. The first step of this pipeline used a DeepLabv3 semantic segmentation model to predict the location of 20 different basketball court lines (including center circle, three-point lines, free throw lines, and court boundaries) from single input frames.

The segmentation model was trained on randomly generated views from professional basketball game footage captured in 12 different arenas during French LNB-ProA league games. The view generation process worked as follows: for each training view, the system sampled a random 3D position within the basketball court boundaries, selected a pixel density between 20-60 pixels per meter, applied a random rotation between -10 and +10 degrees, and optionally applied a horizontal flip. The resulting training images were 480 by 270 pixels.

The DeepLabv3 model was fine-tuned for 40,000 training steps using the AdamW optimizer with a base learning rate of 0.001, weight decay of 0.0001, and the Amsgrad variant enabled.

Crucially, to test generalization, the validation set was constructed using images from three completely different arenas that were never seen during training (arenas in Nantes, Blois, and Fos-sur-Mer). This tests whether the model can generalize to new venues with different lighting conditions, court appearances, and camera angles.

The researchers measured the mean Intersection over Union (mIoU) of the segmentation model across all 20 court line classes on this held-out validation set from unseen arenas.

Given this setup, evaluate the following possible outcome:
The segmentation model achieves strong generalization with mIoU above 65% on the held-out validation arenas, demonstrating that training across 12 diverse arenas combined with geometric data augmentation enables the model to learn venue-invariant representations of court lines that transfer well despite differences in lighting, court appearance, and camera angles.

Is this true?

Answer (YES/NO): NO